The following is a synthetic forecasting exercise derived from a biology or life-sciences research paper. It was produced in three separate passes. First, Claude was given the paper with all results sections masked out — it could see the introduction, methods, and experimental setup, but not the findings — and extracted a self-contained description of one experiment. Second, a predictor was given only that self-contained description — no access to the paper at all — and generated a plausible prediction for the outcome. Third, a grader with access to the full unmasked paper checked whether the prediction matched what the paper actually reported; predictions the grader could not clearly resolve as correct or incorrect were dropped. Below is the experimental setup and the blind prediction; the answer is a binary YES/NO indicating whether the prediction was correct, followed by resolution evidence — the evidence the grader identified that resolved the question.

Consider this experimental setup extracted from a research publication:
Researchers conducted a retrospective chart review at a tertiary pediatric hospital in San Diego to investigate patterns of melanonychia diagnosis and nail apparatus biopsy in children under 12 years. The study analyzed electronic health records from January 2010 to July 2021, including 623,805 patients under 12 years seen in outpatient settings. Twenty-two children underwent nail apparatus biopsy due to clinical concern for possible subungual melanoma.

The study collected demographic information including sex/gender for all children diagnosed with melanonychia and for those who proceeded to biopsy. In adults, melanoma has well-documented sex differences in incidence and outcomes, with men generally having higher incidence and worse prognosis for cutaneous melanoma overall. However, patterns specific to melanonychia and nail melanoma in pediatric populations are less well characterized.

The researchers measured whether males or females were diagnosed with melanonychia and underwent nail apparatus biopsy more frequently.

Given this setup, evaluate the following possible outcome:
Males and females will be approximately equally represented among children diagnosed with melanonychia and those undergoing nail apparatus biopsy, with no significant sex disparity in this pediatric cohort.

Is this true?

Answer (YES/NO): NO